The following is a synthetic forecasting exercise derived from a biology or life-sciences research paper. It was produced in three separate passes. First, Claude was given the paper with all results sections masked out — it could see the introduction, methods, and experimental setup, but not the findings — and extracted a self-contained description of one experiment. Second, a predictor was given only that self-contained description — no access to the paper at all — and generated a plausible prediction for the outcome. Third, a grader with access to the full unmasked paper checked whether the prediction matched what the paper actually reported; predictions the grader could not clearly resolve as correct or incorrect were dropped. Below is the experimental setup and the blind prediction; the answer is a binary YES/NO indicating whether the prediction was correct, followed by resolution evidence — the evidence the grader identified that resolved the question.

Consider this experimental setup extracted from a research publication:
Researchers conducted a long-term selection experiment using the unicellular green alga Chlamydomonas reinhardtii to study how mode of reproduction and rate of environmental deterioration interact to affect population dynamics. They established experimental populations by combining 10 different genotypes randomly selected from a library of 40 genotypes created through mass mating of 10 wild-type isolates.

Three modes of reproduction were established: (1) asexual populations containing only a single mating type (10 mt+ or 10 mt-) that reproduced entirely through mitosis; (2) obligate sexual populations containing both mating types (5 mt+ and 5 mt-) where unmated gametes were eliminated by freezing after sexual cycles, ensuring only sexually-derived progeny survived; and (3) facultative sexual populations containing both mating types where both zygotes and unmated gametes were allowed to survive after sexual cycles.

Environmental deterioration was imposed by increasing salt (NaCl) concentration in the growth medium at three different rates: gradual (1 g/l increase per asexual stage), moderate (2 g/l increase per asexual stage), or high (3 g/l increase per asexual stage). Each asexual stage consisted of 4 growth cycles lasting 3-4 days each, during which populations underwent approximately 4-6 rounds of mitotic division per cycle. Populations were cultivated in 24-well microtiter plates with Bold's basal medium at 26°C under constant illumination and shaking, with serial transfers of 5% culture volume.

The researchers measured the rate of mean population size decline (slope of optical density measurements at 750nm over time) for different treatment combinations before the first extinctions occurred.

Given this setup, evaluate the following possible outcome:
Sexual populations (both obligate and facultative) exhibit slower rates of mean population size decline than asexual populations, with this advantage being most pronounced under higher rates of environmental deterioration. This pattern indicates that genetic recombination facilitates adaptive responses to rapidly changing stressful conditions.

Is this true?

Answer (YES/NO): NO